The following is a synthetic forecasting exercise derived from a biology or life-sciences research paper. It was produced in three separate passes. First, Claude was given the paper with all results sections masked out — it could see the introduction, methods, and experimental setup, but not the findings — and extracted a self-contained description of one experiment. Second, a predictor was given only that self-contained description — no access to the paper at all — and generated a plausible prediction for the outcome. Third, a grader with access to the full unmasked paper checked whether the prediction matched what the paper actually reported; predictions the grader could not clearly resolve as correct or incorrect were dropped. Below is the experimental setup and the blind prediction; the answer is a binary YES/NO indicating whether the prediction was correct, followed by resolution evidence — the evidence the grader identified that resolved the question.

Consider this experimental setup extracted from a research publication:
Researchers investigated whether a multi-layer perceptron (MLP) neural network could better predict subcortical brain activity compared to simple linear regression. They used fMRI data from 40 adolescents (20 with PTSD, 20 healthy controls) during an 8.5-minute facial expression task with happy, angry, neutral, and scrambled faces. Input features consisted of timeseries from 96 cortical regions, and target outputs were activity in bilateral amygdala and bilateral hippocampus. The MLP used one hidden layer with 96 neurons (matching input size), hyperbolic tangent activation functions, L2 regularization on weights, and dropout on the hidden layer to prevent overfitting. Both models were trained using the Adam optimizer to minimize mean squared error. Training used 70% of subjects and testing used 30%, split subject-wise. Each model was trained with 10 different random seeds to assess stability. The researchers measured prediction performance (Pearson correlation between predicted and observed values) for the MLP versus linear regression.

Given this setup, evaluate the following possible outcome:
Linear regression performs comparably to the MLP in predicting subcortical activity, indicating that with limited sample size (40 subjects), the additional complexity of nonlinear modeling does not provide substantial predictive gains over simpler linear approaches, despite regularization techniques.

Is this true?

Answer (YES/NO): NO